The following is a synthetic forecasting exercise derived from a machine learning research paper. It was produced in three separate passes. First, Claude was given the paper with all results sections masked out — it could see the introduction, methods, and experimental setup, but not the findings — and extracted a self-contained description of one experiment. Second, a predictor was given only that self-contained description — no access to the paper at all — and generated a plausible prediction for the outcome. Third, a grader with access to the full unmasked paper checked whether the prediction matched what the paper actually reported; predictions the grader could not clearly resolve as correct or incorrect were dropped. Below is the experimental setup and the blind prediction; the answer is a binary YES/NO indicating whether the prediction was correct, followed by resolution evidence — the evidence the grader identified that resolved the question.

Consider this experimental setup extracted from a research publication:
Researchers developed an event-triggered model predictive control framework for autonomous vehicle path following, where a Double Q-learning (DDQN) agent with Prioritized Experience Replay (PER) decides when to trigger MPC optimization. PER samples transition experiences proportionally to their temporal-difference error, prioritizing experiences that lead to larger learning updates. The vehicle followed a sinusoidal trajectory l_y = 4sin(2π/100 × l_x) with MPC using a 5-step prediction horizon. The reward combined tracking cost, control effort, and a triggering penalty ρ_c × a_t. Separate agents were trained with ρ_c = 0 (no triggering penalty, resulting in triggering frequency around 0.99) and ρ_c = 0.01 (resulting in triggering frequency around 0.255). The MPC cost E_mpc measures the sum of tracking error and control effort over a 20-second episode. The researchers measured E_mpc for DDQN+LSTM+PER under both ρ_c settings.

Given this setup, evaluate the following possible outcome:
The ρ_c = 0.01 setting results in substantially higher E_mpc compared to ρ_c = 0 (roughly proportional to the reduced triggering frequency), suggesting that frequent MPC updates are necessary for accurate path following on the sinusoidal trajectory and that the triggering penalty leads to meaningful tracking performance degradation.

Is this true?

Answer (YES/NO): YES